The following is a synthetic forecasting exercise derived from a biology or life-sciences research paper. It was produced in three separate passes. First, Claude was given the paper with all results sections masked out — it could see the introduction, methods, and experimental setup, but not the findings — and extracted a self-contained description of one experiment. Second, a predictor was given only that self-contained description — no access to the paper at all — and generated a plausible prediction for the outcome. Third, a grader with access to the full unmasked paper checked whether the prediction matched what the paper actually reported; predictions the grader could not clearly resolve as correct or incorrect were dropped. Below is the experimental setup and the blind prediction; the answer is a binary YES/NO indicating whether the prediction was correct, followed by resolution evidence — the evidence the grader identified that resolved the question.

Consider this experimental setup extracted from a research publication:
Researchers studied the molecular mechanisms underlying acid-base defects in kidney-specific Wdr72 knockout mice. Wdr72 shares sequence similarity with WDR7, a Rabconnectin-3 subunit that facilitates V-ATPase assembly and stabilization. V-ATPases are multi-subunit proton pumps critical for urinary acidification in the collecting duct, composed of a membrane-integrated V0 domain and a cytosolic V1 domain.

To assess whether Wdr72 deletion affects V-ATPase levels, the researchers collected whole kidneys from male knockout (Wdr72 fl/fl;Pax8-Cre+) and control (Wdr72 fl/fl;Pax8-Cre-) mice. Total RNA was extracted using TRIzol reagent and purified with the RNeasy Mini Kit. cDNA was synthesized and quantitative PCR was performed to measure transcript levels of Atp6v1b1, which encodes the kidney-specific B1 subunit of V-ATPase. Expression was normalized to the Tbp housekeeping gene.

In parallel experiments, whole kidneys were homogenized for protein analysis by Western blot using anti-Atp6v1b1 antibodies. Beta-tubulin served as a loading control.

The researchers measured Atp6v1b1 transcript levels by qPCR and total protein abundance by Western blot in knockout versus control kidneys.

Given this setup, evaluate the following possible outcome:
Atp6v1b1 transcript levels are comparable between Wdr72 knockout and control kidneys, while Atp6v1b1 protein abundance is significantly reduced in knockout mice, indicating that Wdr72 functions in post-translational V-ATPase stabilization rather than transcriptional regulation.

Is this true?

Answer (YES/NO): YES